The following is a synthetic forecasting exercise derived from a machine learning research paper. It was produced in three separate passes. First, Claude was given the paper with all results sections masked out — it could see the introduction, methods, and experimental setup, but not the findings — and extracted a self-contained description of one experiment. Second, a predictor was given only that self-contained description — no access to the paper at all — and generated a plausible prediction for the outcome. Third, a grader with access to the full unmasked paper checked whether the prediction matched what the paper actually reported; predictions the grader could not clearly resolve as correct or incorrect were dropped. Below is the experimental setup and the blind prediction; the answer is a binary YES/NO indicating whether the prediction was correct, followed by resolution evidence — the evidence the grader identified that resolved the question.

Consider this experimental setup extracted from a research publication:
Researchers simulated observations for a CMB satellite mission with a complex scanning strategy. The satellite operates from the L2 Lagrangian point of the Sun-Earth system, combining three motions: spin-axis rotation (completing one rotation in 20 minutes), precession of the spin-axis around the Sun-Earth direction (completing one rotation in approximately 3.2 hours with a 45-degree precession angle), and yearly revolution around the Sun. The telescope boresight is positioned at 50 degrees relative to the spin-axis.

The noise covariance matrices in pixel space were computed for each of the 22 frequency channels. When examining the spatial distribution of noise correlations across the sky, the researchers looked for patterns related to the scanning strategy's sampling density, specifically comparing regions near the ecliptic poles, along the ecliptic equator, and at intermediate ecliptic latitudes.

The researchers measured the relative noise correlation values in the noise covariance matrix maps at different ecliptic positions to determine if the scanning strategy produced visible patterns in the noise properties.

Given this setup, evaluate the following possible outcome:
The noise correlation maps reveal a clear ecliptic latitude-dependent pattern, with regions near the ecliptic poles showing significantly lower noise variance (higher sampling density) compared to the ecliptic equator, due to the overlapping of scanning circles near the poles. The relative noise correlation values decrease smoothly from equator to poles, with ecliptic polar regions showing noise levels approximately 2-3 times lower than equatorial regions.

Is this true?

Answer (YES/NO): NO